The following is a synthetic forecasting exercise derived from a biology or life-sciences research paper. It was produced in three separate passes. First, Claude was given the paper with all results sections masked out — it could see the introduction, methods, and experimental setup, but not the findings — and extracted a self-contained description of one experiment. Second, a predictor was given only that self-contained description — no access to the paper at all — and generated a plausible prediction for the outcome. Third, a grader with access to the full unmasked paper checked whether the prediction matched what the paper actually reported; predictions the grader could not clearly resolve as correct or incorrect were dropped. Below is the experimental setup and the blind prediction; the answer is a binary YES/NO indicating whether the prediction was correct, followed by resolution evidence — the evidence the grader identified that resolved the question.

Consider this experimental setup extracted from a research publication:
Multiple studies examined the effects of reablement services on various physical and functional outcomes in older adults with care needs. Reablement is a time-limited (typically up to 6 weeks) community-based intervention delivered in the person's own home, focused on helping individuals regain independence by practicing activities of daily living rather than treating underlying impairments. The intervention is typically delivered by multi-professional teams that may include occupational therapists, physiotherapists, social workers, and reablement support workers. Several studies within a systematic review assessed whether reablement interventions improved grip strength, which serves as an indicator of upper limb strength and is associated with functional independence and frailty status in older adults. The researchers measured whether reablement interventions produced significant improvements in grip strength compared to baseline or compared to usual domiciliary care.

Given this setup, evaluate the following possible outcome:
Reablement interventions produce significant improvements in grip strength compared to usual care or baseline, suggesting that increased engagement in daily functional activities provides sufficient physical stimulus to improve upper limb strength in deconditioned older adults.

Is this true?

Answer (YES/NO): NO